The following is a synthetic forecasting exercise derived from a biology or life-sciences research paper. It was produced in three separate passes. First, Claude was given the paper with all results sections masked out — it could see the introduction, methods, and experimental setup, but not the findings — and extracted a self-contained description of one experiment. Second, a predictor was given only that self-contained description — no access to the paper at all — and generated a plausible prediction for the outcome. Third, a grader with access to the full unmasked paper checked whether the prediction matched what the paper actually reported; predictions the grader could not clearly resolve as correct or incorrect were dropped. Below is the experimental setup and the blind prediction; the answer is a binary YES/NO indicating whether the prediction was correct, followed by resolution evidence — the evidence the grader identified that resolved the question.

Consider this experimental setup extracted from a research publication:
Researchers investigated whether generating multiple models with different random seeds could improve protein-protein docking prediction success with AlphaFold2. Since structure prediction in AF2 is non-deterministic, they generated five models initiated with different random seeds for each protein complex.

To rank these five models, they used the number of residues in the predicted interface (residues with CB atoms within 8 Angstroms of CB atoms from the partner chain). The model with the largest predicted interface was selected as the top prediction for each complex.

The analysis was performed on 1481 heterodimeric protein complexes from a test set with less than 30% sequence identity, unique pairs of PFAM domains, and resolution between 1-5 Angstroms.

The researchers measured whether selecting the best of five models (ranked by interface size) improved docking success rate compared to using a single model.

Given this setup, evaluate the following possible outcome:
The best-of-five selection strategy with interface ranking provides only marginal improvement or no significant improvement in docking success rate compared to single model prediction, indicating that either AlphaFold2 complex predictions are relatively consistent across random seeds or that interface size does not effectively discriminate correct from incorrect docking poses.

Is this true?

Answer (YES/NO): NO